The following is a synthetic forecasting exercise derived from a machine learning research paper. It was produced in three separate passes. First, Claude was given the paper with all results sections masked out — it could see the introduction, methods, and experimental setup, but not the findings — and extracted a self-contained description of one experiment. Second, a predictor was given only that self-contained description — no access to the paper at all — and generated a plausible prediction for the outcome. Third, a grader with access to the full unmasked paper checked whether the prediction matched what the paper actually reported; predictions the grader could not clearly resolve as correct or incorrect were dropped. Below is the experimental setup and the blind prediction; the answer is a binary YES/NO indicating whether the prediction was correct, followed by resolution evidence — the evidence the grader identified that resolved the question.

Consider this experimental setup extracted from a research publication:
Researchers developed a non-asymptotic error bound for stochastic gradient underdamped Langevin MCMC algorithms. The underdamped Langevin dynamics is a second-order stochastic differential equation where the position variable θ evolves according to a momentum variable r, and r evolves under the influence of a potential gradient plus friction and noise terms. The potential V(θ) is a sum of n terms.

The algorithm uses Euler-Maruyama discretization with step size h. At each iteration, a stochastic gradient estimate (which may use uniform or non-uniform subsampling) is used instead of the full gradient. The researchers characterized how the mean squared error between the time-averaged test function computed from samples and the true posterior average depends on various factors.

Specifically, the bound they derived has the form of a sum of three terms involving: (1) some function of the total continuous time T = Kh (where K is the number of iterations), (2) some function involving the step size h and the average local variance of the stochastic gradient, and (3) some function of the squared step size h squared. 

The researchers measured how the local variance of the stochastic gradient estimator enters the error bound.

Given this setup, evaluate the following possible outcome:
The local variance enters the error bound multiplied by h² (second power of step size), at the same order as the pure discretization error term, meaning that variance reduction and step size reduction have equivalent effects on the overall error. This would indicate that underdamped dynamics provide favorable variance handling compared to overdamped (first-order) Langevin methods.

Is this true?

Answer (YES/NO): NO